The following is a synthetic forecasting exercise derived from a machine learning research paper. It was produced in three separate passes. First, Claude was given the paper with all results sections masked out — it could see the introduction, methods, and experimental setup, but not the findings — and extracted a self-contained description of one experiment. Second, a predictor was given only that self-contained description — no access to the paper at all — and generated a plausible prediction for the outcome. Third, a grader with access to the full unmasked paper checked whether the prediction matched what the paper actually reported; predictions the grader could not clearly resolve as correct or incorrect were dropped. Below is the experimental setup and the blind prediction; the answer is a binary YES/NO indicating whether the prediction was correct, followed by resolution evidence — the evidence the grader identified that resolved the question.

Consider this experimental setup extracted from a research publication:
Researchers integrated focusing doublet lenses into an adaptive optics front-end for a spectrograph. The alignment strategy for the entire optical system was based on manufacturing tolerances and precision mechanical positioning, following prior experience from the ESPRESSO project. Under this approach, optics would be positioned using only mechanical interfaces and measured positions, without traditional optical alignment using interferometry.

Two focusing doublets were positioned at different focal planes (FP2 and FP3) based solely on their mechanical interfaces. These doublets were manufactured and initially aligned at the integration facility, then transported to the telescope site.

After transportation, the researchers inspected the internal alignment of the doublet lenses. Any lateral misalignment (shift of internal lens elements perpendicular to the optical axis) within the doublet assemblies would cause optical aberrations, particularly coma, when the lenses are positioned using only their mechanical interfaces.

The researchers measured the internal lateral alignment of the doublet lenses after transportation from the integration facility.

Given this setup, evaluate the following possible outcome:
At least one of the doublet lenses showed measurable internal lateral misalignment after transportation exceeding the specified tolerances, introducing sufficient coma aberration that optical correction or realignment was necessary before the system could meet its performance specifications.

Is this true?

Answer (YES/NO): YES